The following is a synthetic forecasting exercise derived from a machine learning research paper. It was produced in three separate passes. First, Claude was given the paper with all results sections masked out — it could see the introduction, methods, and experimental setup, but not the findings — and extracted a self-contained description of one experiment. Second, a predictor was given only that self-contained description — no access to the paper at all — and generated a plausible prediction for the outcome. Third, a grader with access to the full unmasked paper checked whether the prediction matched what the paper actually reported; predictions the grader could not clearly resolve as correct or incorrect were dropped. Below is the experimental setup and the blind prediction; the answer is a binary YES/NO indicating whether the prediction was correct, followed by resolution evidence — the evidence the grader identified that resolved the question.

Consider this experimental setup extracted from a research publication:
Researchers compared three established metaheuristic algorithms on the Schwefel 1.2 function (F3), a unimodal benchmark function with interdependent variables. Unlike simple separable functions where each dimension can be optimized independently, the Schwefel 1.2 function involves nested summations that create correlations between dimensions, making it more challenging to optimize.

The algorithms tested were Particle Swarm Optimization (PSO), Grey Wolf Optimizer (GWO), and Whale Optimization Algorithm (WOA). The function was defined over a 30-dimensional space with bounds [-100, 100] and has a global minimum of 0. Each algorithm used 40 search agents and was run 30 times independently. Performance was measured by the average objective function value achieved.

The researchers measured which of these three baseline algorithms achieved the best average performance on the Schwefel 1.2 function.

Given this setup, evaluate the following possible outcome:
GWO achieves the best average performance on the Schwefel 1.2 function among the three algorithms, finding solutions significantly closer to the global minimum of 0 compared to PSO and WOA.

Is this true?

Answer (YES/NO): YES